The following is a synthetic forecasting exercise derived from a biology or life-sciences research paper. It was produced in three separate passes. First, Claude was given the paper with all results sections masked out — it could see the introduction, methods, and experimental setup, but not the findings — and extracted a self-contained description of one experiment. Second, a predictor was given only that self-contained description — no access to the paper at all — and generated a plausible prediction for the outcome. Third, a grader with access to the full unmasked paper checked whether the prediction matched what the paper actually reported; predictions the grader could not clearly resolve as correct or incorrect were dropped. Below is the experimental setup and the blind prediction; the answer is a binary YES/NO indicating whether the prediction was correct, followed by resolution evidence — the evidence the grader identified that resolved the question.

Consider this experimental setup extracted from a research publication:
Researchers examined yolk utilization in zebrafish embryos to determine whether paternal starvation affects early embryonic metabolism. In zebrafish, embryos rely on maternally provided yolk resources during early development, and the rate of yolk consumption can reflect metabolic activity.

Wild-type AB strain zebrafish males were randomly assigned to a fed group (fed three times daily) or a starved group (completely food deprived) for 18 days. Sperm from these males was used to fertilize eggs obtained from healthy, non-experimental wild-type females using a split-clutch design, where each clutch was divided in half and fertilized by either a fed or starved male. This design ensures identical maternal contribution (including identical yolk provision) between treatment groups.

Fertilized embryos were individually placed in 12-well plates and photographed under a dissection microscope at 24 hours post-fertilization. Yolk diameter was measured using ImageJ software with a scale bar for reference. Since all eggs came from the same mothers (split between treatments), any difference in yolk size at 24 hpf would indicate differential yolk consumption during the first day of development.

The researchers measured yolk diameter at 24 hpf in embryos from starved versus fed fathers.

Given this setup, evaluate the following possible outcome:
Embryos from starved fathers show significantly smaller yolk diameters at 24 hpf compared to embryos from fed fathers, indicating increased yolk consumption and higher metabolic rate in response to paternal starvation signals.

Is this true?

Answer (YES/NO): NO